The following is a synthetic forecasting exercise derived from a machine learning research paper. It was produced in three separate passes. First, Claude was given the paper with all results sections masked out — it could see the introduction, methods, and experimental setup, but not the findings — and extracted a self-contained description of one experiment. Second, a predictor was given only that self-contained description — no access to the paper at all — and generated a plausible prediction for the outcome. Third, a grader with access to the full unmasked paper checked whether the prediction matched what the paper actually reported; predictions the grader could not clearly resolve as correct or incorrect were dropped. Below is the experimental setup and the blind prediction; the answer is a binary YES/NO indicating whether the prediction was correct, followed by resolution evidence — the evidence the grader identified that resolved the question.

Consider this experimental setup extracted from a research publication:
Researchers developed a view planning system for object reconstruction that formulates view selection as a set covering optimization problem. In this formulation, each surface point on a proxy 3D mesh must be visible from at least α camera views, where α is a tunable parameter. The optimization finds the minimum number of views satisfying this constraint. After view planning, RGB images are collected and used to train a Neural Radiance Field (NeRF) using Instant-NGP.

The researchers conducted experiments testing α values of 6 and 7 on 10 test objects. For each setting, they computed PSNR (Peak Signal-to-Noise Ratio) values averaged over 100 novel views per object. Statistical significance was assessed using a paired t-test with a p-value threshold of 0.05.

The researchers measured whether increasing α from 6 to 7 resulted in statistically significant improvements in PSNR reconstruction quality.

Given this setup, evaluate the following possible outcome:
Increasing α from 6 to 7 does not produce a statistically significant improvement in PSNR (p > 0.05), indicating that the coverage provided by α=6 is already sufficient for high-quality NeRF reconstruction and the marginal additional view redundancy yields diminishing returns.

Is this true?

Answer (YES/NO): YES